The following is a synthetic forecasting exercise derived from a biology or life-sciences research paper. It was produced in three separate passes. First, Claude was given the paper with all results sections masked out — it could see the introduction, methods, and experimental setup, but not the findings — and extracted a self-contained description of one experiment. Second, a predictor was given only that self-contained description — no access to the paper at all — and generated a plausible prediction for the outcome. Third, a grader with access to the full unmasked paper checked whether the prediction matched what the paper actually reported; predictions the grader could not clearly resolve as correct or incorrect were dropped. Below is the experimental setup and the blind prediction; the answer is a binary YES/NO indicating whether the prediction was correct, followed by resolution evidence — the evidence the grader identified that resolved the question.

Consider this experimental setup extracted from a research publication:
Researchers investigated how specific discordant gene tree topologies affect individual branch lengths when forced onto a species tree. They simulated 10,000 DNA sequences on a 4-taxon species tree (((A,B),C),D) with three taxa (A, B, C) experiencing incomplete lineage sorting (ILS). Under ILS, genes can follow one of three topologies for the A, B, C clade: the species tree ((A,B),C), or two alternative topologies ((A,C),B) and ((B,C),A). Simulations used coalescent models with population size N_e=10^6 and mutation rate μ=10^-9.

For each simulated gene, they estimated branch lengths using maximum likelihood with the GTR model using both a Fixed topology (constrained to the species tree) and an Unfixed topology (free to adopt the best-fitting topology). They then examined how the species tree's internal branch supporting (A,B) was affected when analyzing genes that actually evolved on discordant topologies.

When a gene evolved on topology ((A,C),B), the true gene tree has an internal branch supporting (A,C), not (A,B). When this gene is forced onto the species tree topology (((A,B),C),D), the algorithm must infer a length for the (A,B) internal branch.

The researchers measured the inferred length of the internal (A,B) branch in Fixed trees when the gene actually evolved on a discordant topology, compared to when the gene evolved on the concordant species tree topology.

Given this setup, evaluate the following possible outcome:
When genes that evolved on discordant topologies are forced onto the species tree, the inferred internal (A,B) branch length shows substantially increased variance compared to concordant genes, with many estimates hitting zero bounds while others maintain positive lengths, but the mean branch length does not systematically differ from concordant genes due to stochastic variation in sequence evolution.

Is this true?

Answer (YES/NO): NO